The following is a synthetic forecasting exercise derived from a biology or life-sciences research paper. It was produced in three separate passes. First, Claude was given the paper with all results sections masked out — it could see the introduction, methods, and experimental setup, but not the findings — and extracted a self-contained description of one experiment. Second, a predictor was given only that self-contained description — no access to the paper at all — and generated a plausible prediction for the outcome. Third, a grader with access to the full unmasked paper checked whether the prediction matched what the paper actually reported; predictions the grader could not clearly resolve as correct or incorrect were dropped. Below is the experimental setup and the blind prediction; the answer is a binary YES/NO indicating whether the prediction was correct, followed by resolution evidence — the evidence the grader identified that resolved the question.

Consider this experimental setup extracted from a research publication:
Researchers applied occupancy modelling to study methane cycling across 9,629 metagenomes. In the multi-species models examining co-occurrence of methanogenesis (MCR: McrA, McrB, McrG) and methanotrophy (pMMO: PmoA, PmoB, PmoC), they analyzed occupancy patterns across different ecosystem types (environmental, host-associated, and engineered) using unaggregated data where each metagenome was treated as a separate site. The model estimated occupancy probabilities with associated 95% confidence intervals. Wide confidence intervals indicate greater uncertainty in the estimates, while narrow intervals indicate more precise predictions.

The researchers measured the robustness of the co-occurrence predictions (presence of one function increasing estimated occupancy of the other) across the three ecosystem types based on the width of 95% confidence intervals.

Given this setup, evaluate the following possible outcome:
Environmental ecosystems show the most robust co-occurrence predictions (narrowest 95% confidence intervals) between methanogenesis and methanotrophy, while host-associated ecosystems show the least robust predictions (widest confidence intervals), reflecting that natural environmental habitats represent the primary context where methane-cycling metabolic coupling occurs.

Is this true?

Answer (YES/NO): NO